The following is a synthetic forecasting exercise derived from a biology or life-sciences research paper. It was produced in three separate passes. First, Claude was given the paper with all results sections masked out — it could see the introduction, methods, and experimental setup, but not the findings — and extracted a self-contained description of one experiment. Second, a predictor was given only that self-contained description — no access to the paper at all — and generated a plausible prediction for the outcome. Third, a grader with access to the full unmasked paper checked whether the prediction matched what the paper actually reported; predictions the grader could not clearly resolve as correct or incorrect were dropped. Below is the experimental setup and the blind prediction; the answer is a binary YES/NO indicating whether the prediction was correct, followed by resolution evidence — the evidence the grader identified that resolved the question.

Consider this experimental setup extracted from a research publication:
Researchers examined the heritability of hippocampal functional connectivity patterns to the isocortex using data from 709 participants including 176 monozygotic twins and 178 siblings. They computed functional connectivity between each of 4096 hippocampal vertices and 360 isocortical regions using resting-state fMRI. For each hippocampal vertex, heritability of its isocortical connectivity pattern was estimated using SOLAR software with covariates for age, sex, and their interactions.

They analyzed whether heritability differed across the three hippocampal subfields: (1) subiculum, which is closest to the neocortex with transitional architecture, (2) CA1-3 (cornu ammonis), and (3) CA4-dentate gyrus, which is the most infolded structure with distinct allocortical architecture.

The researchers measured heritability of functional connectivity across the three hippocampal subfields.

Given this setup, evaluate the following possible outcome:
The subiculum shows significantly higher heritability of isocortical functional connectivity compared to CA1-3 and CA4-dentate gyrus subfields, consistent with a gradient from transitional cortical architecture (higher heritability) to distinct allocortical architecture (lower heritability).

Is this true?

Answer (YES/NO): NO